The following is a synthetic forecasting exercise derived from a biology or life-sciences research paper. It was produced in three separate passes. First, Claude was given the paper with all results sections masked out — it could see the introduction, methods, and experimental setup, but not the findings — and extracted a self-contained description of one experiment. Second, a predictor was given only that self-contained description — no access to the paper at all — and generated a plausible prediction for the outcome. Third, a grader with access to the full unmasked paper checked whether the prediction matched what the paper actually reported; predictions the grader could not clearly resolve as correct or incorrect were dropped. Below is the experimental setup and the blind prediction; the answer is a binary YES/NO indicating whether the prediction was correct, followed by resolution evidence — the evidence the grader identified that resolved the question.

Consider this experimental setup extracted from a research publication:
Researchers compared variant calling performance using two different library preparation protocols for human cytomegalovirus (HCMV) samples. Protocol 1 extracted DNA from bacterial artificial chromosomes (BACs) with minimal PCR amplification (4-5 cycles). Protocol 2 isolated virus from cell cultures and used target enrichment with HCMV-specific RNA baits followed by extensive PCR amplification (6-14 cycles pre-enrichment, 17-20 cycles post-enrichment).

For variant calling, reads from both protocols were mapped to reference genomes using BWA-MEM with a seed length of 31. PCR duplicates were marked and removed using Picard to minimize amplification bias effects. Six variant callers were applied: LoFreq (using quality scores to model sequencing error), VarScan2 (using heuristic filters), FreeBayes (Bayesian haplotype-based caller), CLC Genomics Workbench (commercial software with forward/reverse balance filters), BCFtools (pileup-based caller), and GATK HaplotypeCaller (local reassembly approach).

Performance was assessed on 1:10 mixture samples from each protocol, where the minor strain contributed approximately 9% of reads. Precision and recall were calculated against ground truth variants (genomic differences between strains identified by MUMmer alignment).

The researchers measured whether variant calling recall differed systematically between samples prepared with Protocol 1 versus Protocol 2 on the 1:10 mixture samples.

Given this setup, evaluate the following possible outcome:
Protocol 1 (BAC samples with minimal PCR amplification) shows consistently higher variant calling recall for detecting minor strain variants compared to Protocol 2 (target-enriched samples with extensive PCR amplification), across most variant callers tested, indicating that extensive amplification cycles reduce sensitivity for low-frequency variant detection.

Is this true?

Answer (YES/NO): NO